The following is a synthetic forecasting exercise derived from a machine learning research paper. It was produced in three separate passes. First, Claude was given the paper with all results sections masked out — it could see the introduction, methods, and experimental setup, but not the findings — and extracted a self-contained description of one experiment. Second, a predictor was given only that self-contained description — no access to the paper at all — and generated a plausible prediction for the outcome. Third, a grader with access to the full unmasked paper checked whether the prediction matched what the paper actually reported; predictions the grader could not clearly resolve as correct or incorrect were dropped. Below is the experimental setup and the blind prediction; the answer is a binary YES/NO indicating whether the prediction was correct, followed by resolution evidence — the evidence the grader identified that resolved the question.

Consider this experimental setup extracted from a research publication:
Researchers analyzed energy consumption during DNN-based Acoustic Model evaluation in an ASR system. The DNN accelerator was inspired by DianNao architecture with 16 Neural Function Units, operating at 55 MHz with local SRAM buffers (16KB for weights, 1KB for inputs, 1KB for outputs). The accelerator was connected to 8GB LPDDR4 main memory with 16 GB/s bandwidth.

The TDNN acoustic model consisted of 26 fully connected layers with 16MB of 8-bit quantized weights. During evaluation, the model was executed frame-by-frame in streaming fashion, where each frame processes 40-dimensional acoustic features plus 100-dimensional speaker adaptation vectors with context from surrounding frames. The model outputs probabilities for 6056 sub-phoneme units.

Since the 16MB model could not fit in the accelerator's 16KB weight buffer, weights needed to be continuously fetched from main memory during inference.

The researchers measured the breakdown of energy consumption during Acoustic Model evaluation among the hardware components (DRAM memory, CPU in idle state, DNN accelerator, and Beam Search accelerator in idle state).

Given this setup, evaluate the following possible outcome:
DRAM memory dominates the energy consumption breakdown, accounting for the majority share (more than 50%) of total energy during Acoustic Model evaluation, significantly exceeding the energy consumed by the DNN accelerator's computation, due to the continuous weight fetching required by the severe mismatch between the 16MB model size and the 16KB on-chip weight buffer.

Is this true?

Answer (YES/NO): YES